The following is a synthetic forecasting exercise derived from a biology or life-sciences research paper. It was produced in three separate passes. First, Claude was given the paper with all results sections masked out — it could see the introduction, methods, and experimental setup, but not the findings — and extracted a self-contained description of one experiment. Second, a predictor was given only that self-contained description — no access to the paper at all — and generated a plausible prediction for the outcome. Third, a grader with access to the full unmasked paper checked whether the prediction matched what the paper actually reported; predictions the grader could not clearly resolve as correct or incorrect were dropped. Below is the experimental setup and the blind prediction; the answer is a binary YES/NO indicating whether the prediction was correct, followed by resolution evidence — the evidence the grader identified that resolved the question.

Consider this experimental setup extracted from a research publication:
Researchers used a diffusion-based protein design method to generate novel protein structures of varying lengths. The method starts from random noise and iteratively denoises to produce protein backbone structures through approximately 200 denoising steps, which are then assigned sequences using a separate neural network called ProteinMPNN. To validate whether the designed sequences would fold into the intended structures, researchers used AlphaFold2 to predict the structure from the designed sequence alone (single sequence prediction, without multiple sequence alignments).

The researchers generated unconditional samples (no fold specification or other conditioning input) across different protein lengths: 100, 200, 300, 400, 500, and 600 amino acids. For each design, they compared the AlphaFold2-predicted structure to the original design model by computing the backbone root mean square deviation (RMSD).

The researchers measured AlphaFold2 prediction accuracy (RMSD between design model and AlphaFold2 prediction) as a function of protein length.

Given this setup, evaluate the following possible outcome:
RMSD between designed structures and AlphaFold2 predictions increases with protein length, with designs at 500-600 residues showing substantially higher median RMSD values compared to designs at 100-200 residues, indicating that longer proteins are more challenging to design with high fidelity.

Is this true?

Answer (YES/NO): YES